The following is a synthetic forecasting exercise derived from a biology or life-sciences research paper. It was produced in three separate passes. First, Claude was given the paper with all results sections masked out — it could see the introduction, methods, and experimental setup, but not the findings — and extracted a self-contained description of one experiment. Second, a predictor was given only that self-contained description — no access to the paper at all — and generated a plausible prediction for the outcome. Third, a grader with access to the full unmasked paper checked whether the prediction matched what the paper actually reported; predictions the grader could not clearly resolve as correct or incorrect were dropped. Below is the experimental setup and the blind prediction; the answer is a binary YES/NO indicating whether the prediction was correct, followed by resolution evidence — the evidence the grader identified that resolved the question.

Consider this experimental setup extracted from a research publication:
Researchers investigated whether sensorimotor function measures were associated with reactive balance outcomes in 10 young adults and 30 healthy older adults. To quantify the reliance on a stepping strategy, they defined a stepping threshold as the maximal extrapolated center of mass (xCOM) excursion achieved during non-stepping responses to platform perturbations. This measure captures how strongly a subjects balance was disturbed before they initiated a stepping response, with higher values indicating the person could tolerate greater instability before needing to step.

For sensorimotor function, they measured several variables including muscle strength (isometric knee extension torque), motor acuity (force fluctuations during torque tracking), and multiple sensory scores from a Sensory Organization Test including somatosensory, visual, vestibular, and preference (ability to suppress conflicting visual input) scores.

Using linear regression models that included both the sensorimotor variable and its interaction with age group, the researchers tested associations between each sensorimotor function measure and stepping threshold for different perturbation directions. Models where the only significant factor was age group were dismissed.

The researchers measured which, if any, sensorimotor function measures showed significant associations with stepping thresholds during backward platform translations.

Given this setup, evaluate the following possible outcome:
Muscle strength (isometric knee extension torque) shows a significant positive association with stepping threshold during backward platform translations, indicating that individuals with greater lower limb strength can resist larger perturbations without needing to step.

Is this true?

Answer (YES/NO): NO